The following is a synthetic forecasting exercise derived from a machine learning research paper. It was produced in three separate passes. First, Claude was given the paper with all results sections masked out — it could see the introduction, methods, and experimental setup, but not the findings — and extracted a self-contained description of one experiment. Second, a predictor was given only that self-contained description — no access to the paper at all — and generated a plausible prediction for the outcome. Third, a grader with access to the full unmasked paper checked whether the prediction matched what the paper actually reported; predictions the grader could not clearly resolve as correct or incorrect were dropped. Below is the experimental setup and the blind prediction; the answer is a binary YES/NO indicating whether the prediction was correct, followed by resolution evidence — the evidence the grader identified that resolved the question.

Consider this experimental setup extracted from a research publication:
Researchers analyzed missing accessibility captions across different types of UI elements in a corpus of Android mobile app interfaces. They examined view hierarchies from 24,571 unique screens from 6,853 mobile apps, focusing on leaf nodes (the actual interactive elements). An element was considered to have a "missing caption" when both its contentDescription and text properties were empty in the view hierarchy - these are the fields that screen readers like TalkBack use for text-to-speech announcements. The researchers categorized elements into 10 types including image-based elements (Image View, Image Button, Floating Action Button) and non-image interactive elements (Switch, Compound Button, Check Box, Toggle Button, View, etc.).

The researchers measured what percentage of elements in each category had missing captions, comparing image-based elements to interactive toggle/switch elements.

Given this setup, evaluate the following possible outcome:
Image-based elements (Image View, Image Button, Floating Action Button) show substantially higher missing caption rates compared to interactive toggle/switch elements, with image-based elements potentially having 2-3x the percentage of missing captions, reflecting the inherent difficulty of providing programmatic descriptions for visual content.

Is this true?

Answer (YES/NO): NO